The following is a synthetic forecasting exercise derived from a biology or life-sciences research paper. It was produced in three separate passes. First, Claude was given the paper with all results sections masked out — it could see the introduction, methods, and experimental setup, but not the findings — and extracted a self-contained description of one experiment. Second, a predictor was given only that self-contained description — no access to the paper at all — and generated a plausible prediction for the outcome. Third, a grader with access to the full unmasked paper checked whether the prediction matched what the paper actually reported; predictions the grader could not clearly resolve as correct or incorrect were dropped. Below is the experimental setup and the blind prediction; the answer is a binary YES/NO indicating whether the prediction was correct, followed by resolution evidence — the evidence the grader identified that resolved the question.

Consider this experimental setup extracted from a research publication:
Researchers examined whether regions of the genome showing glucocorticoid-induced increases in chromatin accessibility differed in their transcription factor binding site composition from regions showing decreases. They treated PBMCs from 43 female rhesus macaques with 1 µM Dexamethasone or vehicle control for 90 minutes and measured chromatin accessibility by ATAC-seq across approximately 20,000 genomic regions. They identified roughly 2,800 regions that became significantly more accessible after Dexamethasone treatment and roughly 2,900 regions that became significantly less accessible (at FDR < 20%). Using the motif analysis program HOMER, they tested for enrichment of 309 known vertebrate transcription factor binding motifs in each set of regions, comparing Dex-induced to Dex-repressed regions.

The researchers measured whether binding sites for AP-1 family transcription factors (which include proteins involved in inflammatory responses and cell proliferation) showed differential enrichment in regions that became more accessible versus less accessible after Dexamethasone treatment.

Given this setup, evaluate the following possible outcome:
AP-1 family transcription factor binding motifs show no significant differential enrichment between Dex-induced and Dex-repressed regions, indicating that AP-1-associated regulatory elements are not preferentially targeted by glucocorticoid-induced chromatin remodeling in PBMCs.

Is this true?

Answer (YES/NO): NO